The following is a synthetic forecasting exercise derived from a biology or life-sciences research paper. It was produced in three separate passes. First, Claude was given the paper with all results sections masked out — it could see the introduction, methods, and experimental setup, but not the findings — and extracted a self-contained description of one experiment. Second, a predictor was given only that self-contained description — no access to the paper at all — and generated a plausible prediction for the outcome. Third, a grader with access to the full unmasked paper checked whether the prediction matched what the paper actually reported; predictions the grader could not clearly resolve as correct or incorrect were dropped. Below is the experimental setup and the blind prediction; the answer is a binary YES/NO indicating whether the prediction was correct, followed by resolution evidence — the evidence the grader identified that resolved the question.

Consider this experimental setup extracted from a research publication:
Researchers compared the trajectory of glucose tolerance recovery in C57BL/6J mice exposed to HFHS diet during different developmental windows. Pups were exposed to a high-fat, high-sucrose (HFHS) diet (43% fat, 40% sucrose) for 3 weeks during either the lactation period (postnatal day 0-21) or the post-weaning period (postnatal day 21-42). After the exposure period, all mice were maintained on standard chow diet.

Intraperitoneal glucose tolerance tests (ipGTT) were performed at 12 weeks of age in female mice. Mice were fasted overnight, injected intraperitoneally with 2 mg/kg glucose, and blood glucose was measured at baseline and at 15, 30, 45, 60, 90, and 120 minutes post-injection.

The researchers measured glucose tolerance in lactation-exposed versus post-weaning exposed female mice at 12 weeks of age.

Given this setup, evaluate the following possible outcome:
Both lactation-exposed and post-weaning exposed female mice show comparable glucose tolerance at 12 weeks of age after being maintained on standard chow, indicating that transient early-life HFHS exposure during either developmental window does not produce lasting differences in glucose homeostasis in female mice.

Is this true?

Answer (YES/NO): NO